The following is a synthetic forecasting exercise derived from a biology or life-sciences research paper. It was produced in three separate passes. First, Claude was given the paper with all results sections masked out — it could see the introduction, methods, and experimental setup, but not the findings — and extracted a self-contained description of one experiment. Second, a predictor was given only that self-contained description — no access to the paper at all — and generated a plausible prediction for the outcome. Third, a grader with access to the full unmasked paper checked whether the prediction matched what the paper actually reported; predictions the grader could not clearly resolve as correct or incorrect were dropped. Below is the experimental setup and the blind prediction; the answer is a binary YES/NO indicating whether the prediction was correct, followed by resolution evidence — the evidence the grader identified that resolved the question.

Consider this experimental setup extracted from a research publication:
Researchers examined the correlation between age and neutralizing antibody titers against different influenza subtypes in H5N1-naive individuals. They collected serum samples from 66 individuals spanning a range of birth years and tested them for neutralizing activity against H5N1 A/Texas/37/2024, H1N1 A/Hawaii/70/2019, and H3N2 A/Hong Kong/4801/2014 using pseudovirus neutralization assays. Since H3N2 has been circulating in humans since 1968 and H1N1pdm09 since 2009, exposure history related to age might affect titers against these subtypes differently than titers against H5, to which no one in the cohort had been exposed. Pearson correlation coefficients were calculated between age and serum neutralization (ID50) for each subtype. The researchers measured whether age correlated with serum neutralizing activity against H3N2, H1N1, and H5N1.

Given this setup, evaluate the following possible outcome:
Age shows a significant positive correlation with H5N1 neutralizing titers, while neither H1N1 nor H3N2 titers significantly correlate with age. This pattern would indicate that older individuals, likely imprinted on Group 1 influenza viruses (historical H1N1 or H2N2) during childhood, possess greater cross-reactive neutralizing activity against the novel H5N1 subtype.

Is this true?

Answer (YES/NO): NO